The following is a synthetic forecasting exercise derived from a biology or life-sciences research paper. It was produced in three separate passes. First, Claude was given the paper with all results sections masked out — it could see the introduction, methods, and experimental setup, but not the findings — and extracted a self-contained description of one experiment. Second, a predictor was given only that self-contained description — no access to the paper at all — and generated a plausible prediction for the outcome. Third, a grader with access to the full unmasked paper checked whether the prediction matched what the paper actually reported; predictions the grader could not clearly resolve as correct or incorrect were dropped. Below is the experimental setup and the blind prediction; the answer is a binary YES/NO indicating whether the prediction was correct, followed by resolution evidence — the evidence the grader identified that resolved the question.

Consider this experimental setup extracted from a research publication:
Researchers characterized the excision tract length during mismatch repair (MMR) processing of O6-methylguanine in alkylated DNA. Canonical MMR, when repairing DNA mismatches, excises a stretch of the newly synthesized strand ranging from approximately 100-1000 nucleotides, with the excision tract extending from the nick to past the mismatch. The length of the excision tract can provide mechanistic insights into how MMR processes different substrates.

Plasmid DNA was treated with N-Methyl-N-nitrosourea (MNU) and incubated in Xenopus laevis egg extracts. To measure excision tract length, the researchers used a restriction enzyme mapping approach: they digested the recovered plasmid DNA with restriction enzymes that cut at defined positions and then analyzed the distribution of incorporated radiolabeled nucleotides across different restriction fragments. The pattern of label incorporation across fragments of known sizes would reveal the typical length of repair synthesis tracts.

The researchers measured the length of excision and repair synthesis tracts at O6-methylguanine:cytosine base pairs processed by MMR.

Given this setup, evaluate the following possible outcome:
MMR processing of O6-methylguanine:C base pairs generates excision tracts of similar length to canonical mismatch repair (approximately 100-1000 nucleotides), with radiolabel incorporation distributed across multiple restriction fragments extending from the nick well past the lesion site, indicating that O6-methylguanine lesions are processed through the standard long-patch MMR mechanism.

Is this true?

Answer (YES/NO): NO